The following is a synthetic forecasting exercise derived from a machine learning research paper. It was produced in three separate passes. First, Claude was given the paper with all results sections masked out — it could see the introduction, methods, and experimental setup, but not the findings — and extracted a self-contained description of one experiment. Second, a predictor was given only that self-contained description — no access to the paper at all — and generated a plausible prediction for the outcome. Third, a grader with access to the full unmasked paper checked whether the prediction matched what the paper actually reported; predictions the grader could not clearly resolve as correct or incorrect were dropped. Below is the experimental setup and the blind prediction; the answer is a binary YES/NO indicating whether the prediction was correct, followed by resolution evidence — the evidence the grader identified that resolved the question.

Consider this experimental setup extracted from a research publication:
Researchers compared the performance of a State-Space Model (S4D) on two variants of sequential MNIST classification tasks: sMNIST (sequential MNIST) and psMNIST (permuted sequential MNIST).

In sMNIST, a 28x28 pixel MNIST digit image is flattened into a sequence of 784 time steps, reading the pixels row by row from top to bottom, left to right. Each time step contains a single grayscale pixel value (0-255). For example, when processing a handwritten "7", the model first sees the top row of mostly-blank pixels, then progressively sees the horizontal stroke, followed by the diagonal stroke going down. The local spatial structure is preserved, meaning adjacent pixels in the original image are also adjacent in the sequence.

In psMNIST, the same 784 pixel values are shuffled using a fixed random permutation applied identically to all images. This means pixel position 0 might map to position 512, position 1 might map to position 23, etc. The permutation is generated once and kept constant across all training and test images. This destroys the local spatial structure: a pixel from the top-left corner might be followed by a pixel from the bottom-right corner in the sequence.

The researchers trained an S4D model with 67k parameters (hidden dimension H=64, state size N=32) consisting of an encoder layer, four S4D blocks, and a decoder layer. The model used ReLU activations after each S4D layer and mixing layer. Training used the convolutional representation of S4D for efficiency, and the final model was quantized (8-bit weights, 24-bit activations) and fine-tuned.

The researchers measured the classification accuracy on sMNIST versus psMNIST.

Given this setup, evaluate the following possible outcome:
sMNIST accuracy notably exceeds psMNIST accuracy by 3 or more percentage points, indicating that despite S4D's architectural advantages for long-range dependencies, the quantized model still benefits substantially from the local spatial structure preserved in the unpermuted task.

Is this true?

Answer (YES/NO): YES